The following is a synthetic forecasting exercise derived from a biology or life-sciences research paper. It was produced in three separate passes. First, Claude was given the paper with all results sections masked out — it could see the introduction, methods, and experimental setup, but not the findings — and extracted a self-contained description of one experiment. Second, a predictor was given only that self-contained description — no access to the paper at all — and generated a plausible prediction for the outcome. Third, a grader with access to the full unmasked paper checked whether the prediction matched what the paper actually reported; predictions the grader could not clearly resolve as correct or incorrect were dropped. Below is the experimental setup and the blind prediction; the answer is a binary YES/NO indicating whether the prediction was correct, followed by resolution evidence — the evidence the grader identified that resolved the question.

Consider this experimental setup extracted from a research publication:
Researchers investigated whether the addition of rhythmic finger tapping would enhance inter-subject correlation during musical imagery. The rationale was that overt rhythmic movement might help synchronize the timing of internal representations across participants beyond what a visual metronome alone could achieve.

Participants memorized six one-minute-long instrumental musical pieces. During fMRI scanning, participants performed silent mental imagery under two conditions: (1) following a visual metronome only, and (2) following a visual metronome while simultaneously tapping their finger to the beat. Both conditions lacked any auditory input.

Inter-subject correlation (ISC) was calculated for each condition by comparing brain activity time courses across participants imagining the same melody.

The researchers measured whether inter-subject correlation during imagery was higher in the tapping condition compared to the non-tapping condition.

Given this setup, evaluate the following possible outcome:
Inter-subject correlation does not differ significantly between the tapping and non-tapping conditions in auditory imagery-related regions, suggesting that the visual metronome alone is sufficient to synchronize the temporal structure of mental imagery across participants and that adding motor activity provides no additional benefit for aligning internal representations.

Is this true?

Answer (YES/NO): NO